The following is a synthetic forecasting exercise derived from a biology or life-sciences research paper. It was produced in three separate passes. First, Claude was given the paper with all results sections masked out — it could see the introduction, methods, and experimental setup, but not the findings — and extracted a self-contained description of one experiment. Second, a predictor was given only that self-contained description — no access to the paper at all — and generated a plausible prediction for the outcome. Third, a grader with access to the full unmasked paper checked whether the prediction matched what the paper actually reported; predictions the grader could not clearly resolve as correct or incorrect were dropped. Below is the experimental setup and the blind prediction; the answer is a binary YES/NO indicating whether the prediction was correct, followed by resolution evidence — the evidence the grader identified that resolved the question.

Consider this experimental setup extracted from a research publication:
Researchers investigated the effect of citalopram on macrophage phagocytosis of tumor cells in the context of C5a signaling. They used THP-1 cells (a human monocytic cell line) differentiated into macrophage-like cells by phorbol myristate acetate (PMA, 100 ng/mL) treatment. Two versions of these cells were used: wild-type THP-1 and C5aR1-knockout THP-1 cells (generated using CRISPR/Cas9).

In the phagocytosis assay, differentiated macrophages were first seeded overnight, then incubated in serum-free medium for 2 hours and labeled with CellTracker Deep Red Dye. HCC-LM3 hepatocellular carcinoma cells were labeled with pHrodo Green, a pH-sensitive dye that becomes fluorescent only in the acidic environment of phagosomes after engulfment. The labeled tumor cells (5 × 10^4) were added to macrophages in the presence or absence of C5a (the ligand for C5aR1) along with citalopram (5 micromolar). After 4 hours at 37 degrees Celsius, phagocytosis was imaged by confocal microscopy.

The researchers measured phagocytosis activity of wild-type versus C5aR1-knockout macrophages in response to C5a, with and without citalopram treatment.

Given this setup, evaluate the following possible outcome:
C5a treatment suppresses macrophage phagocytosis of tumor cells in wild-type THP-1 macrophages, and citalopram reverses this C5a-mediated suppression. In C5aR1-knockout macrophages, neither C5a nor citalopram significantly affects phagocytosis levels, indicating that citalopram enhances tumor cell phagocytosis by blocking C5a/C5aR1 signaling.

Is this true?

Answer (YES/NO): YES